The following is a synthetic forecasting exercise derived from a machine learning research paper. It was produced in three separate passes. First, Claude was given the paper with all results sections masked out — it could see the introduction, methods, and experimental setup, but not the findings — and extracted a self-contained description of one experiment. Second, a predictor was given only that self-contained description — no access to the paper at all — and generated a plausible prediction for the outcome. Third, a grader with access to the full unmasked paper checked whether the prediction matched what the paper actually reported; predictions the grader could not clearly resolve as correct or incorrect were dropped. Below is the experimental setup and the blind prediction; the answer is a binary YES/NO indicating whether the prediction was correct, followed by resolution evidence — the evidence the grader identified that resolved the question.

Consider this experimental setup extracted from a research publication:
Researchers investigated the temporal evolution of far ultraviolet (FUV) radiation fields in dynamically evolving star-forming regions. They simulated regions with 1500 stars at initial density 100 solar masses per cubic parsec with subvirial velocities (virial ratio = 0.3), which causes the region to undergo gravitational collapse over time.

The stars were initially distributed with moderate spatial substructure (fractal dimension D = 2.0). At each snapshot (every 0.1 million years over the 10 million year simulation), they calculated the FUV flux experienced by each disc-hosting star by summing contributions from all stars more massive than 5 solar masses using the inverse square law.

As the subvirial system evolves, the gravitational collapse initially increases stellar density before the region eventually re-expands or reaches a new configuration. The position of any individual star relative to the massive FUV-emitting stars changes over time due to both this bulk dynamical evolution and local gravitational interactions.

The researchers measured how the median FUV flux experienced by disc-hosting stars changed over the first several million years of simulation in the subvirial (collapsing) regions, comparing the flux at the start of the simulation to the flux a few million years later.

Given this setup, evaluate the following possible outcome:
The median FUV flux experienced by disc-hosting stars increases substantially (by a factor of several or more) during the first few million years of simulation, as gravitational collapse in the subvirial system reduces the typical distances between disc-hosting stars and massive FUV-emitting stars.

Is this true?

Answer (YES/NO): NO